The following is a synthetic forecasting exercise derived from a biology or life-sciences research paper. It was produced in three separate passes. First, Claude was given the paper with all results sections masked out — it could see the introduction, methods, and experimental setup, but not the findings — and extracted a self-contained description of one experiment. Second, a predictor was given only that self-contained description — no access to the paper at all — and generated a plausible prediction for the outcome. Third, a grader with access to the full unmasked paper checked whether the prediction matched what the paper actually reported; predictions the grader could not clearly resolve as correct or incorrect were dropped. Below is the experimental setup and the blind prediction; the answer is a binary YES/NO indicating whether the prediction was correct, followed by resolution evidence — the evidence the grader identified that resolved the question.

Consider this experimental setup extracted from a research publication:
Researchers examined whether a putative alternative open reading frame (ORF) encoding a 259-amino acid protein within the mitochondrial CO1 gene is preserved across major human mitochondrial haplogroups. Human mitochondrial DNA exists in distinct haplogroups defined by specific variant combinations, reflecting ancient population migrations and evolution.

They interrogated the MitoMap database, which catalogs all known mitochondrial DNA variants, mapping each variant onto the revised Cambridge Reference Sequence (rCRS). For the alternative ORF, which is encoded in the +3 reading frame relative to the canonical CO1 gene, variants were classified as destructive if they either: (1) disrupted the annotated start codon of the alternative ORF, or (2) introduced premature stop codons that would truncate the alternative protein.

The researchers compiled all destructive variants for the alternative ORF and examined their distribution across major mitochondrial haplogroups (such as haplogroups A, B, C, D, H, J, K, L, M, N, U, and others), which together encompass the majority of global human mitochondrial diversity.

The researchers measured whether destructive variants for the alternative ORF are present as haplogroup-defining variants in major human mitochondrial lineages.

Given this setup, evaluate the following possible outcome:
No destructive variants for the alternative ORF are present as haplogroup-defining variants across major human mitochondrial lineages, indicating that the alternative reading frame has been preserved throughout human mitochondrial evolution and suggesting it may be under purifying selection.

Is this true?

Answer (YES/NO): YES